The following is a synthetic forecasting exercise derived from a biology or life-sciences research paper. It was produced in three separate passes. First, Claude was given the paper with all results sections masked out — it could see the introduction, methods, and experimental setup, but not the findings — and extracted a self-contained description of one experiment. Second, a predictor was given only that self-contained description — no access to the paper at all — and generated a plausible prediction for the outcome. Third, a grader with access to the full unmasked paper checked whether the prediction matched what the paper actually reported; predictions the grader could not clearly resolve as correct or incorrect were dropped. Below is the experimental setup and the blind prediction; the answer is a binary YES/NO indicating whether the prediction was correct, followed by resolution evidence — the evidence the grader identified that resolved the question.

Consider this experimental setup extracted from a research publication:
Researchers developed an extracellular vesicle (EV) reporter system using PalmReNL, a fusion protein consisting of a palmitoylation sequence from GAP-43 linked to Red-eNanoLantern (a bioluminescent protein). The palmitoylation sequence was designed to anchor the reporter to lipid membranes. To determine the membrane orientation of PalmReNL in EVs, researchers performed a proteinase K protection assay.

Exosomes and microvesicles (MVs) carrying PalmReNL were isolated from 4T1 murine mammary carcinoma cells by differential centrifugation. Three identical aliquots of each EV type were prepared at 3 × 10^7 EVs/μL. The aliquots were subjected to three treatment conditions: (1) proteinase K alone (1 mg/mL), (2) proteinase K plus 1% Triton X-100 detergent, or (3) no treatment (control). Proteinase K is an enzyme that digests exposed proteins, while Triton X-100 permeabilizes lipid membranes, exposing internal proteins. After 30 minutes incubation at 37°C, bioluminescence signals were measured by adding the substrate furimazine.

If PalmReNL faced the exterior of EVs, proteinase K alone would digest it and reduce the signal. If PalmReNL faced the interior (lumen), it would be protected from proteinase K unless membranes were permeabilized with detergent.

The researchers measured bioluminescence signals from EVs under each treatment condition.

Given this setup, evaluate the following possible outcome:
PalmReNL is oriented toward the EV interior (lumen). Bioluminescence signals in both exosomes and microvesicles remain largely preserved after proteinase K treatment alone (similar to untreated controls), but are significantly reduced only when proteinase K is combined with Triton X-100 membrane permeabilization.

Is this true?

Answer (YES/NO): NO